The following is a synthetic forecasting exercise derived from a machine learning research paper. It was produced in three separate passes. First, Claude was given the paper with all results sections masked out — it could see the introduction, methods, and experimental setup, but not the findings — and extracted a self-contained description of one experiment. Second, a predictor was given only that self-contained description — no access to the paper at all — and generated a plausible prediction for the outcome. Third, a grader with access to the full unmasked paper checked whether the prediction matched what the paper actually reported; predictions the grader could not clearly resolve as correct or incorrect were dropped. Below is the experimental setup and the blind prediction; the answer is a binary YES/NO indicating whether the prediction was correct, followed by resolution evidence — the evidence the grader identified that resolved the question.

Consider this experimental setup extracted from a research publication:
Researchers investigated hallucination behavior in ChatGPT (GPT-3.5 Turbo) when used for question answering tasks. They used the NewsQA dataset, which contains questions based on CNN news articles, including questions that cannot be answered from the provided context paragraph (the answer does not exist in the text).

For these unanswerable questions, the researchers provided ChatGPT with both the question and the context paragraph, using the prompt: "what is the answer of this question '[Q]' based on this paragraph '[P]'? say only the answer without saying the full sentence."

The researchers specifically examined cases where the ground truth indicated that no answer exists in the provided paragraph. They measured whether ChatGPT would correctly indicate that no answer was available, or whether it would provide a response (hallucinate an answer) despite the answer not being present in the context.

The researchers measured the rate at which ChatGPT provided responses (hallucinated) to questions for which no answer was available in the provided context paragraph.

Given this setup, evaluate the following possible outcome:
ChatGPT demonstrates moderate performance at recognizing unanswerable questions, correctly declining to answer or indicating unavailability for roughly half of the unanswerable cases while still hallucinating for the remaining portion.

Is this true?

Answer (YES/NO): NO